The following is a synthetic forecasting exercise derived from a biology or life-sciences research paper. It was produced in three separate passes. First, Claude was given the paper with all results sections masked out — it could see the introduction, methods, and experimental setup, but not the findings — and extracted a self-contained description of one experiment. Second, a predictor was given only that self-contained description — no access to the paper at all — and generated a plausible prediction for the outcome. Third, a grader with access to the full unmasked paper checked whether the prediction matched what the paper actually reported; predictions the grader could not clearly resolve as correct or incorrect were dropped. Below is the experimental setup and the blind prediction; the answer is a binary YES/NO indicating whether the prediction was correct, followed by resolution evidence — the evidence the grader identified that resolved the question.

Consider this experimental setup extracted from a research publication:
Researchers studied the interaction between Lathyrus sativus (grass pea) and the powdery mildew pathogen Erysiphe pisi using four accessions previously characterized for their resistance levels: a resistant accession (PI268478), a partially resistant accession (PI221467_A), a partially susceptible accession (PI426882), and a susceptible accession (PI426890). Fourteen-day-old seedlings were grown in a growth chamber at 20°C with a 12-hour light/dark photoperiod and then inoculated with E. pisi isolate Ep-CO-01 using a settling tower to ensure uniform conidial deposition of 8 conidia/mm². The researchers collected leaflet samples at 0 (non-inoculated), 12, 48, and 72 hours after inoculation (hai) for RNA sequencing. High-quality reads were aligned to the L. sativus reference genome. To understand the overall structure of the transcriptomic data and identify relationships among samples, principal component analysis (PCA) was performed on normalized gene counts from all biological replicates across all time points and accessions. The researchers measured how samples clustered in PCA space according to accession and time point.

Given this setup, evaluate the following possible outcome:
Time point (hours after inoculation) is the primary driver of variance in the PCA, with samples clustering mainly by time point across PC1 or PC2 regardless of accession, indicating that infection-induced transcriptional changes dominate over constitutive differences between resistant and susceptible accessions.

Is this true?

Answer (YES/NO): NO